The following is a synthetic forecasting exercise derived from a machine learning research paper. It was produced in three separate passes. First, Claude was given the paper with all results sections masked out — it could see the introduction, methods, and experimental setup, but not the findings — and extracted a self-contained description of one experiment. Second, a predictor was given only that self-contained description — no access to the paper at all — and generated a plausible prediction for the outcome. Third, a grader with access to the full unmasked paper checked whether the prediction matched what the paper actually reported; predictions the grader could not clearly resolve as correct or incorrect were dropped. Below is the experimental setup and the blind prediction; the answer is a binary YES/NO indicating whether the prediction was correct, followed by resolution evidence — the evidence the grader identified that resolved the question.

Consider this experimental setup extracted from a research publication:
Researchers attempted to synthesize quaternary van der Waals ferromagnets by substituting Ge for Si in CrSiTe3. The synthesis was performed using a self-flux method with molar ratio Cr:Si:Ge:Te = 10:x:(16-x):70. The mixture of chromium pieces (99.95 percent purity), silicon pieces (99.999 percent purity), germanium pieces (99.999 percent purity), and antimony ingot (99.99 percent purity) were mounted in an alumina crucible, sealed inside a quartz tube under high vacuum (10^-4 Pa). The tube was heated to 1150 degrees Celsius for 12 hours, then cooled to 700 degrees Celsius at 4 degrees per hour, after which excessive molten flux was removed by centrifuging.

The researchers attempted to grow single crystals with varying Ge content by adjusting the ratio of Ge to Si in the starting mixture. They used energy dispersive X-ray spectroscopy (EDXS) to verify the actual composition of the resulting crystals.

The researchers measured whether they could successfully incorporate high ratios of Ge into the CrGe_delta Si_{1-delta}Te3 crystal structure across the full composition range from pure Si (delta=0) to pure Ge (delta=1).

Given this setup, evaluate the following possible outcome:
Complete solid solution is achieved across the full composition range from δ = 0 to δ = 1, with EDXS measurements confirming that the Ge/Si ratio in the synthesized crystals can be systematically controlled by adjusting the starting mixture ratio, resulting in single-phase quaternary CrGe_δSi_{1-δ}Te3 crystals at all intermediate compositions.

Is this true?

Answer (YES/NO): NO